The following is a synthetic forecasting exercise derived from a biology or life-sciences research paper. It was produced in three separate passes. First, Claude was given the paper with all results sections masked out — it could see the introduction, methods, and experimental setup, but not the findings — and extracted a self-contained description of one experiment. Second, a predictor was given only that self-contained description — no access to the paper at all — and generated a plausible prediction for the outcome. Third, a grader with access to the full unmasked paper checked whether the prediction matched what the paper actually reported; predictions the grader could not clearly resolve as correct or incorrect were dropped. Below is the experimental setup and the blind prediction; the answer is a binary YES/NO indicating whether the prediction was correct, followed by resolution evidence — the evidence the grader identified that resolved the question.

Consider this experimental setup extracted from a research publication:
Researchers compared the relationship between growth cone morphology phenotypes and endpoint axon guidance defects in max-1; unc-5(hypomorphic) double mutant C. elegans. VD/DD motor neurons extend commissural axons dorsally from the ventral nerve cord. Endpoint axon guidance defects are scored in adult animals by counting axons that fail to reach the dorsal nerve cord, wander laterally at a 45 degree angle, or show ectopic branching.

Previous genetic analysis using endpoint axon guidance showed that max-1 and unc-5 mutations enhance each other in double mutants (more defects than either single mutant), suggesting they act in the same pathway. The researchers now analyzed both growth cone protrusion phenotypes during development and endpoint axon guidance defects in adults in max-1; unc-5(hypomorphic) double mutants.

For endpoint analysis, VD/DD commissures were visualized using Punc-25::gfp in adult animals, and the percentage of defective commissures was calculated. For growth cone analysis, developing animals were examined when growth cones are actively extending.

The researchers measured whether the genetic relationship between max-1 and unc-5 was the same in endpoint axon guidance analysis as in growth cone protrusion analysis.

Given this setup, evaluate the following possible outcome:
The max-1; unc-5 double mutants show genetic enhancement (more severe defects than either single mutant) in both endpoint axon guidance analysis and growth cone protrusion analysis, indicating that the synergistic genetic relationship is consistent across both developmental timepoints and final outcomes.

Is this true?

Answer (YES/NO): NO